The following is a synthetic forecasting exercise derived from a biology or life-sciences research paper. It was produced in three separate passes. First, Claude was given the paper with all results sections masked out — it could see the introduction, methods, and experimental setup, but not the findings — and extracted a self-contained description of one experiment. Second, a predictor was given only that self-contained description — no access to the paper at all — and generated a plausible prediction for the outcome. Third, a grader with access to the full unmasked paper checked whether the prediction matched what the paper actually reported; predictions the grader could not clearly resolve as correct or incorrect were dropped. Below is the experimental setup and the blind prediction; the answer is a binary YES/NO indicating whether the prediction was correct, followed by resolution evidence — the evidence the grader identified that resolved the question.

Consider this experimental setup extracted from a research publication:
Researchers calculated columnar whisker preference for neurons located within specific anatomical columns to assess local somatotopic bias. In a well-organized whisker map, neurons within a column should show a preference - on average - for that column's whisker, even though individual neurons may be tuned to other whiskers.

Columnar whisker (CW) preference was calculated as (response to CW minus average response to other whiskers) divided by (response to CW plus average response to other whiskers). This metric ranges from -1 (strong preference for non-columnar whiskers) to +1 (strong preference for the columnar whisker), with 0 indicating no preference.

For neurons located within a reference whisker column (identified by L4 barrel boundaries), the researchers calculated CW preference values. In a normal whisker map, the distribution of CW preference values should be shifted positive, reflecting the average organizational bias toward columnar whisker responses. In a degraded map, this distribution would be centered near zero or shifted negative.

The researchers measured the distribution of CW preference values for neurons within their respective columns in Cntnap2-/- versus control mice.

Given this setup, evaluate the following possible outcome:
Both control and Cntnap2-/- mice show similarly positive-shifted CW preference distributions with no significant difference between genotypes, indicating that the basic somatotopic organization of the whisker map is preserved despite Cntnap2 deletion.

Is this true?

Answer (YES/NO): NO